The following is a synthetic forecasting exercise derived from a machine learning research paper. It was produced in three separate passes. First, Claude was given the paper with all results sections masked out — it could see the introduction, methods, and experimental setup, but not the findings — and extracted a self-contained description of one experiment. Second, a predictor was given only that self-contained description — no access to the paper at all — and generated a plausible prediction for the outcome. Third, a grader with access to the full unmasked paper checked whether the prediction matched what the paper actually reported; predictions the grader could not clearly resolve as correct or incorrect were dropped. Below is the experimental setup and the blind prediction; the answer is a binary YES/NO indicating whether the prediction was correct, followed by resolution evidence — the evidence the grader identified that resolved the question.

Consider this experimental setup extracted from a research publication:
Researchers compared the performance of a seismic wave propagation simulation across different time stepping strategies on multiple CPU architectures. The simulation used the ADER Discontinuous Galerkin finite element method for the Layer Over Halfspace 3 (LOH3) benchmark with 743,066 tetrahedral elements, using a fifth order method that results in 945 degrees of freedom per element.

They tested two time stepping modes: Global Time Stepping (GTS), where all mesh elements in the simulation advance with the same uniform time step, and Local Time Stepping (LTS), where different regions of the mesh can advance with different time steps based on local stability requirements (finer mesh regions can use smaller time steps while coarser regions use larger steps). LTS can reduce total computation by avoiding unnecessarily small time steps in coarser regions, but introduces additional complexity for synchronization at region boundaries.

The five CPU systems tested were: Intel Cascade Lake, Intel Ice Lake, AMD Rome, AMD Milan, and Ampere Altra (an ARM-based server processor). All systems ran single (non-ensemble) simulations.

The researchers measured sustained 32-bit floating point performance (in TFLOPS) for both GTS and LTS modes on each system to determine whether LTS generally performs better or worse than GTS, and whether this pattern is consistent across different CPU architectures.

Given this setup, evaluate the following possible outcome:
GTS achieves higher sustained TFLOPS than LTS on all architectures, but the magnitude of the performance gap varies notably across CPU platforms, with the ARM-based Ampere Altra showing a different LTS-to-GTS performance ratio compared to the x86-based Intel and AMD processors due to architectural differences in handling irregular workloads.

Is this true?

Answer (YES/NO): NO